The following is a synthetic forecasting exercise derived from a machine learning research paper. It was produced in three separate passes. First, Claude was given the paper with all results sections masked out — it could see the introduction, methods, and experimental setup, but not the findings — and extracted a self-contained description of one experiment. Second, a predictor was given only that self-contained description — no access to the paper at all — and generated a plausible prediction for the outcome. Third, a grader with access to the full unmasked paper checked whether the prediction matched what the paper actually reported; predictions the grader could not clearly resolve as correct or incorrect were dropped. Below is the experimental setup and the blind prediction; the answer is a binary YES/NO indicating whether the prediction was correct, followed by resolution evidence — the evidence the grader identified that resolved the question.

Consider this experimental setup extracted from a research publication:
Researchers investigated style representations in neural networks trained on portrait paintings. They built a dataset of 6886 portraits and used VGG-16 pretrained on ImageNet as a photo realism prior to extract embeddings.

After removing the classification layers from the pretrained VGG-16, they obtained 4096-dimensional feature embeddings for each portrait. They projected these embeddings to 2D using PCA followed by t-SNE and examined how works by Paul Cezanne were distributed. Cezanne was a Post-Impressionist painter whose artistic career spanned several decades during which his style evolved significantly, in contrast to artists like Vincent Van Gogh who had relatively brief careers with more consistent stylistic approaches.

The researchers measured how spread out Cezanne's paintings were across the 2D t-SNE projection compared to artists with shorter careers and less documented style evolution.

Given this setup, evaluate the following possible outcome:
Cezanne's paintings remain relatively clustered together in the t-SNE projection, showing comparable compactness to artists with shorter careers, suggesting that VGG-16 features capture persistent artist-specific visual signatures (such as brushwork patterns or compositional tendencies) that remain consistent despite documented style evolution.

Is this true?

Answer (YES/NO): NO